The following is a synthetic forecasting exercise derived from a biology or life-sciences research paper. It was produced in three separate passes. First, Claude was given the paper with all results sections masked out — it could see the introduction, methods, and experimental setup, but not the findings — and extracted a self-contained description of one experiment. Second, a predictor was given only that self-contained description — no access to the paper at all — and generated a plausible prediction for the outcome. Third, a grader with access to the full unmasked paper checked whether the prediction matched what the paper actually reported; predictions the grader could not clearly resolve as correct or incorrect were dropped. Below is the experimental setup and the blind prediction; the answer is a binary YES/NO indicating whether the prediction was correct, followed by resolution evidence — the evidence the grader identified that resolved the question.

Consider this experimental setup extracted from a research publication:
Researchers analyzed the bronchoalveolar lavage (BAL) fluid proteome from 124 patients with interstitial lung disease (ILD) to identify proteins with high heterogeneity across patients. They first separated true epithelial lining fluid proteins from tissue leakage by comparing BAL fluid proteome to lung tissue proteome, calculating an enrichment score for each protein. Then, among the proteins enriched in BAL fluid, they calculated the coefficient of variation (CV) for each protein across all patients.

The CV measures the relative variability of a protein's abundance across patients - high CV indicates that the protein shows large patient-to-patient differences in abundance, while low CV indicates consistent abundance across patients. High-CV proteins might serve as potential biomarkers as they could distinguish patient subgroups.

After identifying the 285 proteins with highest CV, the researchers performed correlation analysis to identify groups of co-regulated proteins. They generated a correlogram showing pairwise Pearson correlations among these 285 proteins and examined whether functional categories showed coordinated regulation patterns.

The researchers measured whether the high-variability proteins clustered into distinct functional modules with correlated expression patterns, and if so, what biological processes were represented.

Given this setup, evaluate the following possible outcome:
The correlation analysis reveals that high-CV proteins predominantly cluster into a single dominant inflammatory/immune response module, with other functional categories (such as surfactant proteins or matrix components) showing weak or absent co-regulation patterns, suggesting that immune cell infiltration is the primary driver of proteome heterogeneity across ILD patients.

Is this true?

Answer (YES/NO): NO